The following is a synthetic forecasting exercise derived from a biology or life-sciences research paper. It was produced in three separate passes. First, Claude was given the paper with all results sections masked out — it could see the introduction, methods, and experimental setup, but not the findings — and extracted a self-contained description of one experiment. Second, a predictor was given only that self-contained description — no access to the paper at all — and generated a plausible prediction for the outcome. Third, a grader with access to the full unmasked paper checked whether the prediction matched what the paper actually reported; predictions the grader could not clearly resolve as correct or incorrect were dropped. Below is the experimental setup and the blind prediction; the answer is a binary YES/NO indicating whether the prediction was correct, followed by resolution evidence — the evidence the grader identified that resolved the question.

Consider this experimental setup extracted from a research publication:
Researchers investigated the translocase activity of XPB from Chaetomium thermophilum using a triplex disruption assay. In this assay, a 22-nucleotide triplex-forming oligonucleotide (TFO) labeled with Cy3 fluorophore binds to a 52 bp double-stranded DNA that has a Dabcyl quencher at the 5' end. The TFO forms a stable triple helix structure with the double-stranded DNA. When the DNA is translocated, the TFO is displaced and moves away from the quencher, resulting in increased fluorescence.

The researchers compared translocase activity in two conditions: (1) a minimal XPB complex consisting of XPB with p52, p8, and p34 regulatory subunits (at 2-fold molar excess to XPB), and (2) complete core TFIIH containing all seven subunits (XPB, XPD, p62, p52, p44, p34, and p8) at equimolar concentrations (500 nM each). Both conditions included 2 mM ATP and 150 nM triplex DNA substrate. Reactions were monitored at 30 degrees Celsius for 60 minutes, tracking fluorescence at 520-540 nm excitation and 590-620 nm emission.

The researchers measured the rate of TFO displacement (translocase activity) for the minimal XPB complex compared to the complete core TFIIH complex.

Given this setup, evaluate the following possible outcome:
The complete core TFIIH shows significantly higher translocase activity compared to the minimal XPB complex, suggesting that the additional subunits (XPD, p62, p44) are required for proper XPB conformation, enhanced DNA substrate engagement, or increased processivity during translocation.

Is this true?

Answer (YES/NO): YES